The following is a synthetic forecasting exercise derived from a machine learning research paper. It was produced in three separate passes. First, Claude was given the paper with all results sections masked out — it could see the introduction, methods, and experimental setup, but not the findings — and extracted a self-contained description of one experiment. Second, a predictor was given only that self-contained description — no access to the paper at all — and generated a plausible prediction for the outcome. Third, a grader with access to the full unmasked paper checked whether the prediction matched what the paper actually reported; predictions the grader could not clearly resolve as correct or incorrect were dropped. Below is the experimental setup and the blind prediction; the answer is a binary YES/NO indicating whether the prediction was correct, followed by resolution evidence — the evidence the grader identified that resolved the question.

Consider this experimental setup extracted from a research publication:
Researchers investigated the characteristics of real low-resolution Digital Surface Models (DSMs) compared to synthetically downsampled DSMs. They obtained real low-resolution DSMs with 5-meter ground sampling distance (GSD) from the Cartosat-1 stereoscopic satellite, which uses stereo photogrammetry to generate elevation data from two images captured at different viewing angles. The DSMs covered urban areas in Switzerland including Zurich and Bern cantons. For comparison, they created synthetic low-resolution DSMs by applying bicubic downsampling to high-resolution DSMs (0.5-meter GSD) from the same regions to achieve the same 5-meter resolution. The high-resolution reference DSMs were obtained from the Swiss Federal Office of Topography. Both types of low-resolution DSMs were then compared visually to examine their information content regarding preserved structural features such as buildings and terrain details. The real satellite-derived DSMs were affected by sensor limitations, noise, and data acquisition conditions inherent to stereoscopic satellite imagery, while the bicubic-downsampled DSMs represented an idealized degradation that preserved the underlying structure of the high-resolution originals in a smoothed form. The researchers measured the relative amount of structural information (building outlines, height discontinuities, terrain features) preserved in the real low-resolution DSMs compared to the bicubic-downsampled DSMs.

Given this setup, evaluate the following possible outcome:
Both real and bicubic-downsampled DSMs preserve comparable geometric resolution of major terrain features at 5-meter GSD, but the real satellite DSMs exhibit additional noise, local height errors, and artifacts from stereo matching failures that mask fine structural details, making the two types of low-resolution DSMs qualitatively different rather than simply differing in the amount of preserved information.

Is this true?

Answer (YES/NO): NO